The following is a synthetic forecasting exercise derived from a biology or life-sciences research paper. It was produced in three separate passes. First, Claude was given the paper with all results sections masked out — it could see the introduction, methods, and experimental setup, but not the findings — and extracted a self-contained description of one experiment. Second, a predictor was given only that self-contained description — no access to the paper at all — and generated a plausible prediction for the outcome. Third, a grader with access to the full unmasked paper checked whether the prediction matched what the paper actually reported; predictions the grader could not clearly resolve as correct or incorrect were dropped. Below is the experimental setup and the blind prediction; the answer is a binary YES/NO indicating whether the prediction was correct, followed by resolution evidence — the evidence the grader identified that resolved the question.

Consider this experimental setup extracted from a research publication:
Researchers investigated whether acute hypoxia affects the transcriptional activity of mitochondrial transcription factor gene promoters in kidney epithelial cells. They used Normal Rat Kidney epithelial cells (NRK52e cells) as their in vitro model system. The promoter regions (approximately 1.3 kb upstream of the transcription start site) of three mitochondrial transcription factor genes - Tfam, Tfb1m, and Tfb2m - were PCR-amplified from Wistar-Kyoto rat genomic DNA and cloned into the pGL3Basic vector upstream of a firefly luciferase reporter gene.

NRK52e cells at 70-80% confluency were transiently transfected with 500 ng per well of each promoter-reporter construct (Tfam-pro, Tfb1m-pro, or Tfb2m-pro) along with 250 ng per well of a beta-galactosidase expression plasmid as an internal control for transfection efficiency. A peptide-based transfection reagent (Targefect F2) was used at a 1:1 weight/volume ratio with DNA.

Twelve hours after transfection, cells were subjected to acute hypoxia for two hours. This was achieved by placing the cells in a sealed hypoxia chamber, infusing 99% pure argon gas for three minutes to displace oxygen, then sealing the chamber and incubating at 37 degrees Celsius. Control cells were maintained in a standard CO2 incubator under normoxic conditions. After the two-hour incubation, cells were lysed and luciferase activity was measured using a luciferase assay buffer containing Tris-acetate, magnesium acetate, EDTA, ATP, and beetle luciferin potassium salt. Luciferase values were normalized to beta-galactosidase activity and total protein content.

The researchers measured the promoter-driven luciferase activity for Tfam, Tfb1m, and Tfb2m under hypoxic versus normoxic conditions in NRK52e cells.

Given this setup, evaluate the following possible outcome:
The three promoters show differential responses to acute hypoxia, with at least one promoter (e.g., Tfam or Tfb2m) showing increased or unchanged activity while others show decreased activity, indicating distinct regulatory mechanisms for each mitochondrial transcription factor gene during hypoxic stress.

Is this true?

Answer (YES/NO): NO